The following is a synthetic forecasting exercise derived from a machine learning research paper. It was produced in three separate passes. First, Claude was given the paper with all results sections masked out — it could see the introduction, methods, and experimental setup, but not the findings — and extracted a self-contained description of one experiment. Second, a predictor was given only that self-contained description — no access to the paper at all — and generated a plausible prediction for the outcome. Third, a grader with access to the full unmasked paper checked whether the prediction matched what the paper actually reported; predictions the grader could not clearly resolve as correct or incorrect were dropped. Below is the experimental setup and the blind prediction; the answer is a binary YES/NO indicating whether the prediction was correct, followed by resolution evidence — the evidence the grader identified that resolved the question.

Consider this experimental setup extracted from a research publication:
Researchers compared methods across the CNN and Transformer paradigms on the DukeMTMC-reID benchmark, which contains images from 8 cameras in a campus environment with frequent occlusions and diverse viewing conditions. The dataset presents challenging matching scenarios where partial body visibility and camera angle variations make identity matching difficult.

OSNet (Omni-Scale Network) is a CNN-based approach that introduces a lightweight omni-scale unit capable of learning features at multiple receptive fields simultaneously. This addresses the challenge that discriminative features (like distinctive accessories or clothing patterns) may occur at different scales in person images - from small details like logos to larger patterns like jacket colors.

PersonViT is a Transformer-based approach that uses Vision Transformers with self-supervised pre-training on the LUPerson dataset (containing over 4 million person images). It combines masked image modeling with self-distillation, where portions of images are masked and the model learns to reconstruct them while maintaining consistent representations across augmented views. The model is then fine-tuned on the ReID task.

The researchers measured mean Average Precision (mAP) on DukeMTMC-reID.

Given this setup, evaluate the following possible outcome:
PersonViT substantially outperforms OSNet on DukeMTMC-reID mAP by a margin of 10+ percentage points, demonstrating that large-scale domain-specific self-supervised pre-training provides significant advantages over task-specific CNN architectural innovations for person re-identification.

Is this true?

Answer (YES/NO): YES